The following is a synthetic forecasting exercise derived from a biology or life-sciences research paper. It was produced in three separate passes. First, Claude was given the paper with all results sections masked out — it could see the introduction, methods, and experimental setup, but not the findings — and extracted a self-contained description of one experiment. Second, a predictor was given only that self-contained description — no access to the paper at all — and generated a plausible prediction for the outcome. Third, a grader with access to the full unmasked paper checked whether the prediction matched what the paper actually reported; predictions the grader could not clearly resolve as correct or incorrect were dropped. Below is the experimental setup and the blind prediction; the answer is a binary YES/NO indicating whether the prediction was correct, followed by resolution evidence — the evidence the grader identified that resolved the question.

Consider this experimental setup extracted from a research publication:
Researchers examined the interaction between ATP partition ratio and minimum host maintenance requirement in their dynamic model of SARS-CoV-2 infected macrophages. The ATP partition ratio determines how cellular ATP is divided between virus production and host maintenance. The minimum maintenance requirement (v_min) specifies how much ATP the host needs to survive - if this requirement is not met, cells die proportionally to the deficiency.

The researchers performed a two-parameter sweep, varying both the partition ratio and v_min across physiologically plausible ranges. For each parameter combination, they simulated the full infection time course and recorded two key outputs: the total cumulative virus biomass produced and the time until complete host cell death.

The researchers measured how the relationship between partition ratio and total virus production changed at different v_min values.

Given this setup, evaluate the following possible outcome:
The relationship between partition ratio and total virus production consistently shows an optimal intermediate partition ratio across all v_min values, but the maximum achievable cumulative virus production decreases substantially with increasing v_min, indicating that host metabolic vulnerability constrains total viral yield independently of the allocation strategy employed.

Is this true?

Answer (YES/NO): NO